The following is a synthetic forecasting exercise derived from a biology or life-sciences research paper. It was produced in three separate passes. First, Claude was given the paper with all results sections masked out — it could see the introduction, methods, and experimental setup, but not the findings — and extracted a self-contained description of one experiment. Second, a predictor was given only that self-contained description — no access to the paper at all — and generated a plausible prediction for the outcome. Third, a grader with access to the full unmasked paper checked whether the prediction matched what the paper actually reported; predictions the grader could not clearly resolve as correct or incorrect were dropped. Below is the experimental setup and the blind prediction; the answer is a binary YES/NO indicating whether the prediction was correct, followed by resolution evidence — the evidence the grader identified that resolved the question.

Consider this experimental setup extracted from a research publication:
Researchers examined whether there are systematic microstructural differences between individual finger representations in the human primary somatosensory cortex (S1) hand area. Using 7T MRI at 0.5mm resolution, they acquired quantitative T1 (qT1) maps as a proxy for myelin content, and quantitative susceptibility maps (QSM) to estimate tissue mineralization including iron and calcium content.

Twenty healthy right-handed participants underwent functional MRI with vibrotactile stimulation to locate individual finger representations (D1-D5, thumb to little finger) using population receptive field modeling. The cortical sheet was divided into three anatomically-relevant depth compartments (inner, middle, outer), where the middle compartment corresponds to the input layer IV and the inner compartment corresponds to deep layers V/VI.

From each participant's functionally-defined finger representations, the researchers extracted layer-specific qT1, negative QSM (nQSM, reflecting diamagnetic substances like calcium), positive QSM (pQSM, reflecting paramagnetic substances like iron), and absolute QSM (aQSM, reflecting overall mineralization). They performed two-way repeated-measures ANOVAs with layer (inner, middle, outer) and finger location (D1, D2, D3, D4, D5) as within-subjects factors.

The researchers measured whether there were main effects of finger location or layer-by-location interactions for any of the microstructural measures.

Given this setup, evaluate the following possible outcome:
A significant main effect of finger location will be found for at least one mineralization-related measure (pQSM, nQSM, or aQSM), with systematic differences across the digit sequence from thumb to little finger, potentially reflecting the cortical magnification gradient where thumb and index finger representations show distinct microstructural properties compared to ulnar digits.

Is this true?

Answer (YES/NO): NO